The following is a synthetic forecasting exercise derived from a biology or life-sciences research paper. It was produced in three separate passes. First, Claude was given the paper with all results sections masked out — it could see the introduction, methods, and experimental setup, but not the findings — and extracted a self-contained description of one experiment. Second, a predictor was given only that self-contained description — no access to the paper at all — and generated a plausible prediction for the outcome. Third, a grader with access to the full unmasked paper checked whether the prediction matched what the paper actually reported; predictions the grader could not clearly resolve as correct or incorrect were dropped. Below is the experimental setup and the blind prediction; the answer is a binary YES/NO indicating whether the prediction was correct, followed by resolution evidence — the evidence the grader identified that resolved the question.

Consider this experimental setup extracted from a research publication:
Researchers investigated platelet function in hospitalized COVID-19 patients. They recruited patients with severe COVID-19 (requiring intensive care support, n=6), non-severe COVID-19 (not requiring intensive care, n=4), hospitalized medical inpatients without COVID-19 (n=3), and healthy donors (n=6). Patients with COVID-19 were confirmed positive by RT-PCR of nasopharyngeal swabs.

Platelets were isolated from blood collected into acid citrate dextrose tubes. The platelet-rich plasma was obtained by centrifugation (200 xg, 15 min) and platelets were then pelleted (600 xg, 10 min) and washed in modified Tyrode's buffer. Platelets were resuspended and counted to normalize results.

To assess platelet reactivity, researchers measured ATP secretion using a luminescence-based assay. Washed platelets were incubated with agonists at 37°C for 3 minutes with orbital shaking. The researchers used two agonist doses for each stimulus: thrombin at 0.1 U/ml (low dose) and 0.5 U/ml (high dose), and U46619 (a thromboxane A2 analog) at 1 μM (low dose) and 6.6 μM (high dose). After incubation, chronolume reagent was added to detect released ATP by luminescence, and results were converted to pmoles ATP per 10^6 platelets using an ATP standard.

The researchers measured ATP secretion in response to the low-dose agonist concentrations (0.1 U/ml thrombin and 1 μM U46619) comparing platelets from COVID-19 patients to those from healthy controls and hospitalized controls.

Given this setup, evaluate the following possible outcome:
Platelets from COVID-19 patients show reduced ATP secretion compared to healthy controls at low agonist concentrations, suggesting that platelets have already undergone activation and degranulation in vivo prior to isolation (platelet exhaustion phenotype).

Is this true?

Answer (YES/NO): NO